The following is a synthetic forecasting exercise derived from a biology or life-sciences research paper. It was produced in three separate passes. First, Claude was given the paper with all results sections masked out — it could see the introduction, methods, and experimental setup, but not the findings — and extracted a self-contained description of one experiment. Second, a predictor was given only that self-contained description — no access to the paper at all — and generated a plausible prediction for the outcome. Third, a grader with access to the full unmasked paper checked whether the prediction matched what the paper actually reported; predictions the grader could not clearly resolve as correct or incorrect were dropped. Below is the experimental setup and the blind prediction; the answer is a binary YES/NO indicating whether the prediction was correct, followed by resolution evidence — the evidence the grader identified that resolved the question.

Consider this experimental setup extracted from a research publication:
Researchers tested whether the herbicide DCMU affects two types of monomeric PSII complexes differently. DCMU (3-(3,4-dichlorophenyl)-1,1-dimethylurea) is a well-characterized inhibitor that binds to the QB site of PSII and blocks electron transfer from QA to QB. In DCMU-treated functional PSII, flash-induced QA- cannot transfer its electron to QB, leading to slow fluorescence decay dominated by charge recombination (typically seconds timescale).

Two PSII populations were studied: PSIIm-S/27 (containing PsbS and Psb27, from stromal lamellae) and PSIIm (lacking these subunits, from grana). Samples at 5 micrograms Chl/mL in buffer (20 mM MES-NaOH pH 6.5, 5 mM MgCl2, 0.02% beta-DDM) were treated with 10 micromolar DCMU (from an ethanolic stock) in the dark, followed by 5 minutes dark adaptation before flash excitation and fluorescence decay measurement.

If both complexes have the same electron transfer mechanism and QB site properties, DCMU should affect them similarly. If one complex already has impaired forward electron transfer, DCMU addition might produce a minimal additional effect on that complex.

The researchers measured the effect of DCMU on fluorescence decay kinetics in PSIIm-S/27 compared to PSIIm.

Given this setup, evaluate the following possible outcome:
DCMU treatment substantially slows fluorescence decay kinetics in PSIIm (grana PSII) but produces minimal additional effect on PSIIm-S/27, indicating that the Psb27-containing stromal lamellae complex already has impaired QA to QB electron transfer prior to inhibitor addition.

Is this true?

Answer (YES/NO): NO